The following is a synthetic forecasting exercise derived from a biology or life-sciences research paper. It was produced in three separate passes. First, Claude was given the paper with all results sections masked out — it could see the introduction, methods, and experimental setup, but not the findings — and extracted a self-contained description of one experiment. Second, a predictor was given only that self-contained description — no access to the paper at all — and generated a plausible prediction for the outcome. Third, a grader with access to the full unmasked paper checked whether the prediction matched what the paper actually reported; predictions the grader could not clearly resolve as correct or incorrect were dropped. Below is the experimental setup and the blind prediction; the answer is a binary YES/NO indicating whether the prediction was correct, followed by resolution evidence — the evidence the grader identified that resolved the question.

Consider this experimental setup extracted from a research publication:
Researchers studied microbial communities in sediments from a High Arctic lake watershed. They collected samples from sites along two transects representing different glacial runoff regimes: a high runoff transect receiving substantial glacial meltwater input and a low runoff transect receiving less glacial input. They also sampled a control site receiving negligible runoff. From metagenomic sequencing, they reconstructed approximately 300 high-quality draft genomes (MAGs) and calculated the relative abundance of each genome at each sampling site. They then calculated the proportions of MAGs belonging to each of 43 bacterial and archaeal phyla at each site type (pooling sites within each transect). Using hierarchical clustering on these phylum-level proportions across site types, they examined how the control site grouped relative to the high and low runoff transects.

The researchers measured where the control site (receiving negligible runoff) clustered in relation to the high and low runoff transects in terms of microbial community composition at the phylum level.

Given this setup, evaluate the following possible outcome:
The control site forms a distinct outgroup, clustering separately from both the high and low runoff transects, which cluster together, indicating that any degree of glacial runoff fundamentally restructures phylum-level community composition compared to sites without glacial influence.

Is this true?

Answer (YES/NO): NO